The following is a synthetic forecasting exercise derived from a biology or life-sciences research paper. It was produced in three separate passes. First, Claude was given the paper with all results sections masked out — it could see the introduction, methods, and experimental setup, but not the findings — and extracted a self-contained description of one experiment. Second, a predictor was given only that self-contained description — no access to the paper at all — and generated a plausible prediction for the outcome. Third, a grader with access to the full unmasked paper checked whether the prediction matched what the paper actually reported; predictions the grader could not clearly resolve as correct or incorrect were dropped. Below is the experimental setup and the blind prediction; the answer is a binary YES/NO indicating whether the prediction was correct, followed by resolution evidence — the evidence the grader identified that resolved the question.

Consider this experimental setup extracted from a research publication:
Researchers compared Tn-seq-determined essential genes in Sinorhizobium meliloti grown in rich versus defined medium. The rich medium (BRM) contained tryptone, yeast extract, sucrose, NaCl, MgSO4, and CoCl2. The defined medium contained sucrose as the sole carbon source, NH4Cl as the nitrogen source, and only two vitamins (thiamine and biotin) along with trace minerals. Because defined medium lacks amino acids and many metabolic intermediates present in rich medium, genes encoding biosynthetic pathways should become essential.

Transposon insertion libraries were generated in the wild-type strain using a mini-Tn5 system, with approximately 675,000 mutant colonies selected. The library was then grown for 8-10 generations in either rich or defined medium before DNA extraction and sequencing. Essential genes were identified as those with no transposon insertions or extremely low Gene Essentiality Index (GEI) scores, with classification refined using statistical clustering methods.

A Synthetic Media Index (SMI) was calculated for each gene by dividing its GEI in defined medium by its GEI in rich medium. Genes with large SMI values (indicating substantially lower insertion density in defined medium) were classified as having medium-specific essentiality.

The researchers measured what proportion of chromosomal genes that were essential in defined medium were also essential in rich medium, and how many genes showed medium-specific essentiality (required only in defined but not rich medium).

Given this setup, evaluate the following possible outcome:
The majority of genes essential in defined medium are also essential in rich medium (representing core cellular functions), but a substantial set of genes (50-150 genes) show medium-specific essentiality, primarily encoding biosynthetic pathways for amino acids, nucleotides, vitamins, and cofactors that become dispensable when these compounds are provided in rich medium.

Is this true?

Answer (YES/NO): YES